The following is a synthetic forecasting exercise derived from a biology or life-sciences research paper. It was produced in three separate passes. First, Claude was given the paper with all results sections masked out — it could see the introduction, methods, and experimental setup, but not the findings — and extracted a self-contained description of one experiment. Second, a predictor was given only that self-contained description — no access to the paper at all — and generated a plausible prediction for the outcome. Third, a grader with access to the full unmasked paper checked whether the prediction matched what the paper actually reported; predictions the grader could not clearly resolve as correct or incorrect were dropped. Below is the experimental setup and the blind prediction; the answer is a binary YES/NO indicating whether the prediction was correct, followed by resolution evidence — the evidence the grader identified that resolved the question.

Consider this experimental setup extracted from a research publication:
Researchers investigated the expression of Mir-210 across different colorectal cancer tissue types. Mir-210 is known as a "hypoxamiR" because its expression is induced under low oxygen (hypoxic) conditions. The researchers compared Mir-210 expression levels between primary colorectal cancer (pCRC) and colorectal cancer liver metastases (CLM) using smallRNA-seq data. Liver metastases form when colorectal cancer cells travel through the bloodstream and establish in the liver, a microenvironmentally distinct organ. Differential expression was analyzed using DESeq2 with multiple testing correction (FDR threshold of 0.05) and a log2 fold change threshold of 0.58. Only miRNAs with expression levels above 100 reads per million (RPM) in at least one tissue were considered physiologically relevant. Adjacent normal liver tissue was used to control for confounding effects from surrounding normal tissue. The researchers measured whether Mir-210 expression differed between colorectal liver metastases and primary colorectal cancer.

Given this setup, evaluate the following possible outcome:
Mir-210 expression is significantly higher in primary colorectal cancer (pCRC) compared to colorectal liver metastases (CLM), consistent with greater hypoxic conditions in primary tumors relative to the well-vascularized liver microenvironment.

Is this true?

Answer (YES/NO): NO